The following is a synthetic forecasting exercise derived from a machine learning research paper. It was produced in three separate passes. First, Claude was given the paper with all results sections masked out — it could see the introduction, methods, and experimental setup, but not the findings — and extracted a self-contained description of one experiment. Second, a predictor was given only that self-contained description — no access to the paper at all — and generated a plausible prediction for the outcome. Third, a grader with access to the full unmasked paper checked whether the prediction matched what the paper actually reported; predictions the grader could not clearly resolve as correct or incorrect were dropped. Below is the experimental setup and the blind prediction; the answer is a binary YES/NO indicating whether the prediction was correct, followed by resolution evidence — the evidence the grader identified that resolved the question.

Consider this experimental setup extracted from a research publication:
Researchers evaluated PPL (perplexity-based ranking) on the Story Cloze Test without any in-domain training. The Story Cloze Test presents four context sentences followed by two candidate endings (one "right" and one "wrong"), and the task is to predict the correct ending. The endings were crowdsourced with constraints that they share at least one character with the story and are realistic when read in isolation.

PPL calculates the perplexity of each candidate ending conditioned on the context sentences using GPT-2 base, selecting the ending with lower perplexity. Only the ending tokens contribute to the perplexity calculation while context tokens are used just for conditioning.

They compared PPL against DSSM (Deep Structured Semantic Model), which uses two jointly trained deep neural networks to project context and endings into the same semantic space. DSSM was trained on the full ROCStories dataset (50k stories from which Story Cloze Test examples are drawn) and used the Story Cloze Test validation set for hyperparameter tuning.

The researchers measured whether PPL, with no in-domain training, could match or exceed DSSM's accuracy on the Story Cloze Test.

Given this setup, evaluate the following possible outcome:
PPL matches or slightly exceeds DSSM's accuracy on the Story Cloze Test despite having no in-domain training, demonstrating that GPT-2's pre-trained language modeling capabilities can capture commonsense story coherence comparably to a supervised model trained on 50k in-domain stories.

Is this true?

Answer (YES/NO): YES